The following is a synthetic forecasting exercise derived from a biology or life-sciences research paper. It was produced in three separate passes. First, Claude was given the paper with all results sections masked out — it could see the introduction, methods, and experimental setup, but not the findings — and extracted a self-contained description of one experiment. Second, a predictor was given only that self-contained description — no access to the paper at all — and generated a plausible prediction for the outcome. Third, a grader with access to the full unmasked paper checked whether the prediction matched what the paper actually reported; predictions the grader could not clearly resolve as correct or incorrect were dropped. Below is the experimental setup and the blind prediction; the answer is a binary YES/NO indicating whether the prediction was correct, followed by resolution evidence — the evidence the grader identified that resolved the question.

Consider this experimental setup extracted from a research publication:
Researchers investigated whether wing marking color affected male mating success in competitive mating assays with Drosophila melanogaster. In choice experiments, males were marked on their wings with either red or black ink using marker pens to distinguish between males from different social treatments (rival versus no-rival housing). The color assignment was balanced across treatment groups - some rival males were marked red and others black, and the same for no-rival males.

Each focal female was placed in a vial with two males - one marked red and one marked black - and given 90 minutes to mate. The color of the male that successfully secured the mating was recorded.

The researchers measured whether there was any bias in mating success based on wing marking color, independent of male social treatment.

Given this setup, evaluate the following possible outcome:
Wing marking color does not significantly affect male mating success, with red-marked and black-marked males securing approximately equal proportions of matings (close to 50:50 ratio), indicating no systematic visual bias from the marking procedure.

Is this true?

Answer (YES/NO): YES